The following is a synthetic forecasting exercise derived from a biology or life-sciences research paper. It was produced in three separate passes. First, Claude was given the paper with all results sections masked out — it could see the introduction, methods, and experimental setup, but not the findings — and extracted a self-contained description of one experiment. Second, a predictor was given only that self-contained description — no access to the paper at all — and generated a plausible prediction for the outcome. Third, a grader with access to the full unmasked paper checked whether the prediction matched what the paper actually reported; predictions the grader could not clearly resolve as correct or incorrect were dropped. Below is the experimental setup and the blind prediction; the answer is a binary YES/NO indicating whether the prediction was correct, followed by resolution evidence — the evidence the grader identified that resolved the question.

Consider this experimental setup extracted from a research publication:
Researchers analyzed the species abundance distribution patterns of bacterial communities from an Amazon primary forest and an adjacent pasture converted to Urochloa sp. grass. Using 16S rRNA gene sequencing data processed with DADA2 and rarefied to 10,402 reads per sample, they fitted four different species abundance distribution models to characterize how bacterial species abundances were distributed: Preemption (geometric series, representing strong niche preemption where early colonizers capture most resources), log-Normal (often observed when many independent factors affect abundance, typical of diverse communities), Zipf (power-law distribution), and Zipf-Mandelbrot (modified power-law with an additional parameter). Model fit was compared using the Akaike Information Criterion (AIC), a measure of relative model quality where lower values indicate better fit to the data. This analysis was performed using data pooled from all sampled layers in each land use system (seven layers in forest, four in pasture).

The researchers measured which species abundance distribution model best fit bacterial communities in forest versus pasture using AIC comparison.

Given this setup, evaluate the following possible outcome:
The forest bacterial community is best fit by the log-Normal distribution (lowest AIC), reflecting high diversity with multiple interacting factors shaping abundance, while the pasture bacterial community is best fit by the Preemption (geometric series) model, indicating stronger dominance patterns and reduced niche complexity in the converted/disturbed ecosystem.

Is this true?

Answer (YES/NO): NO